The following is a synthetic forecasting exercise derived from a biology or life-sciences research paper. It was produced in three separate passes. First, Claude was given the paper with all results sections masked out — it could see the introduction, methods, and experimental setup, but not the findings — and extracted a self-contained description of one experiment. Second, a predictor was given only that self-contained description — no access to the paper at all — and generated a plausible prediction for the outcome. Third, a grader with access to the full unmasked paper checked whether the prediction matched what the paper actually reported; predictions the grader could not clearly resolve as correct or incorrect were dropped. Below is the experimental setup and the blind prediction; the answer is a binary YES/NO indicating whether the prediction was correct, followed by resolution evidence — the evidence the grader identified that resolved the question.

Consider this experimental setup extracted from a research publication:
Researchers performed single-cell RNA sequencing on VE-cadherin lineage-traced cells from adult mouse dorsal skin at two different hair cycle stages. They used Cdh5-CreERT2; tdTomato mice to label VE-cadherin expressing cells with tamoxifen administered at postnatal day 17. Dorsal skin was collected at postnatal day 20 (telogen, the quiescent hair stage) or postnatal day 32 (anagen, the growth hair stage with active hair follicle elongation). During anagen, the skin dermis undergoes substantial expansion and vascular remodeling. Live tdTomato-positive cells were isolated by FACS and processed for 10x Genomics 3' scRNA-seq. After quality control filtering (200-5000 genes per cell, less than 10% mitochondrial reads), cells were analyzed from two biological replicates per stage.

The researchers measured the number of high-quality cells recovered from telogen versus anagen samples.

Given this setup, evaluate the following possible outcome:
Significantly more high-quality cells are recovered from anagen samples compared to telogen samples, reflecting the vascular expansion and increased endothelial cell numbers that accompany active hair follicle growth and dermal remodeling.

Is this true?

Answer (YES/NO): YES